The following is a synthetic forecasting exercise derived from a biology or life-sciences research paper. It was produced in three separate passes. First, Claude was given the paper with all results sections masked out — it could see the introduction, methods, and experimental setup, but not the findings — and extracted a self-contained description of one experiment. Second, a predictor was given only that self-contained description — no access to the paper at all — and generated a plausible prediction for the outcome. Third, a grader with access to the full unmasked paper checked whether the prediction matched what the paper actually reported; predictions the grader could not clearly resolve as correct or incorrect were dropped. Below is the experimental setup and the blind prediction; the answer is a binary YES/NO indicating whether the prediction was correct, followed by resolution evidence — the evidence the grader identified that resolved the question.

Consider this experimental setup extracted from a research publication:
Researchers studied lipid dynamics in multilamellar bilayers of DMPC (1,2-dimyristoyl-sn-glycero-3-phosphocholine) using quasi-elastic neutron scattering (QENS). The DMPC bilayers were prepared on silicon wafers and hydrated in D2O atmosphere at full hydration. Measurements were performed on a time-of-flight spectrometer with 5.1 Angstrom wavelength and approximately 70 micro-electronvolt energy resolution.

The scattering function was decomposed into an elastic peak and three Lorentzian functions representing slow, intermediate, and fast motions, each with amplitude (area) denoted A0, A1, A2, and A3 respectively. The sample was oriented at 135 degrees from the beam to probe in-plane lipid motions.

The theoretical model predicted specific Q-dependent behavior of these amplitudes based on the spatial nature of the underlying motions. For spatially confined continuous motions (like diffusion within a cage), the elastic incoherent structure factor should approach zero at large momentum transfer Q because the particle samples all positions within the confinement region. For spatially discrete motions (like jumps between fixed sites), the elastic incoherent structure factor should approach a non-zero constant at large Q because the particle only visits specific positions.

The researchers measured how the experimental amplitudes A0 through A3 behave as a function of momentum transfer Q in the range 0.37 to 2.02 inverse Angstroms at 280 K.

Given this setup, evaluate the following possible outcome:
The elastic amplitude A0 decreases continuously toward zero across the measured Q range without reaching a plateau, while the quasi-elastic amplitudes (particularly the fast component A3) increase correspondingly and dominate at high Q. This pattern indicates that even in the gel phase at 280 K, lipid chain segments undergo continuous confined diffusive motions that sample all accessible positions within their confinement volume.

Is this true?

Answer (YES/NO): NO